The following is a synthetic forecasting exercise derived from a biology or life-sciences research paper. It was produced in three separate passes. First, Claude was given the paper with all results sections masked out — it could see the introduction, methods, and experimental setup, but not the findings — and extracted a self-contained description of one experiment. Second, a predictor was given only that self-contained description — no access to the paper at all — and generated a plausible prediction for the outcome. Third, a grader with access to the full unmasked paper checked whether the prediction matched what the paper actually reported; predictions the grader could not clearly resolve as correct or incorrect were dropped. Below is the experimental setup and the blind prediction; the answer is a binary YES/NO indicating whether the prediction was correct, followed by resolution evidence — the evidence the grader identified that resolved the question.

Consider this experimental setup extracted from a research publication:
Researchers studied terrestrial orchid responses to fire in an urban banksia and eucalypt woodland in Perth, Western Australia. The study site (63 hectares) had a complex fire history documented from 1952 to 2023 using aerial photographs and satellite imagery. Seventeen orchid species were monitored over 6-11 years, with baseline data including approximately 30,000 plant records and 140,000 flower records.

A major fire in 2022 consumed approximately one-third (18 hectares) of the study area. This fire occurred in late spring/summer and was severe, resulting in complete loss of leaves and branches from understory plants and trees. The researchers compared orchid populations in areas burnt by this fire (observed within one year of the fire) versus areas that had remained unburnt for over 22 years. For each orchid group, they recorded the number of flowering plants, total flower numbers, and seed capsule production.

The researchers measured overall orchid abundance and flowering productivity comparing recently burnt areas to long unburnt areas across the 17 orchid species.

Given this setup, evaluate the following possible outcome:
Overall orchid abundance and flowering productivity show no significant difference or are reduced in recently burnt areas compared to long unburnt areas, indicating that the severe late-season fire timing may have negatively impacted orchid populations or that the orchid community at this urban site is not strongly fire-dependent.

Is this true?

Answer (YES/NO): YES